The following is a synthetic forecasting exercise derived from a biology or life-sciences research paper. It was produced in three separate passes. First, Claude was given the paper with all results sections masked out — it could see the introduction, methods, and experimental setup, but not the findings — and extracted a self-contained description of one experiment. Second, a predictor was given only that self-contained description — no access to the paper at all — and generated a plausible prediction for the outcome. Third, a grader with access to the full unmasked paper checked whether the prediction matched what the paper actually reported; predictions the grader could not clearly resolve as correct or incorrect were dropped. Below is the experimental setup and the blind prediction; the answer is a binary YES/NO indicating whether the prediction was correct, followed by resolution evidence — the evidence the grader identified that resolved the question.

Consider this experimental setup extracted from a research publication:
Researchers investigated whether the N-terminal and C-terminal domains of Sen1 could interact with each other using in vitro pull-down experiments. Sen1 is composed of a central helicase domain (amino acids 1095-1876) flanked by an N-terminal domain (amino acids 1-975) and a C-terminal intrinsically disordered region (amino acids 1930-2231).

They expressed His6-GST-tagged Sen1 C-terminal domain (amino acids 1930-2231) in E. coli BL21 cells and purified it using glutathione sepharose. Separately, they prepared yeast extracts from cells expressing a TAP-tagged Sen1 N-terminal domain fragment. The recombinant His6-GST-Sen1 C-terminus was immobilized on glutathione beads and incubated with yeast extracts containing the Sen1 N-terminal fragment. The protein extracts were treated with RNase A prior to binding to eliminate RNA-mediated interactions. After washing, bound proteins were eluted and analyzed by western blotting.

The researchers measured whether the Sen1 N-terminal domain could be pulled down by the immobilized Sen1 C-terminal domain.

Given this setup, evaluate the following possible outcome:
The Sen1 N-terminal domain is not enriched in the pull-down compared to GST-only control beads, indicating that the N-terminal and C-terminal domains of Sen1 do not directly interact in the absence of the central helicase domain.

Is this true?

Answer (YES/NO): NO